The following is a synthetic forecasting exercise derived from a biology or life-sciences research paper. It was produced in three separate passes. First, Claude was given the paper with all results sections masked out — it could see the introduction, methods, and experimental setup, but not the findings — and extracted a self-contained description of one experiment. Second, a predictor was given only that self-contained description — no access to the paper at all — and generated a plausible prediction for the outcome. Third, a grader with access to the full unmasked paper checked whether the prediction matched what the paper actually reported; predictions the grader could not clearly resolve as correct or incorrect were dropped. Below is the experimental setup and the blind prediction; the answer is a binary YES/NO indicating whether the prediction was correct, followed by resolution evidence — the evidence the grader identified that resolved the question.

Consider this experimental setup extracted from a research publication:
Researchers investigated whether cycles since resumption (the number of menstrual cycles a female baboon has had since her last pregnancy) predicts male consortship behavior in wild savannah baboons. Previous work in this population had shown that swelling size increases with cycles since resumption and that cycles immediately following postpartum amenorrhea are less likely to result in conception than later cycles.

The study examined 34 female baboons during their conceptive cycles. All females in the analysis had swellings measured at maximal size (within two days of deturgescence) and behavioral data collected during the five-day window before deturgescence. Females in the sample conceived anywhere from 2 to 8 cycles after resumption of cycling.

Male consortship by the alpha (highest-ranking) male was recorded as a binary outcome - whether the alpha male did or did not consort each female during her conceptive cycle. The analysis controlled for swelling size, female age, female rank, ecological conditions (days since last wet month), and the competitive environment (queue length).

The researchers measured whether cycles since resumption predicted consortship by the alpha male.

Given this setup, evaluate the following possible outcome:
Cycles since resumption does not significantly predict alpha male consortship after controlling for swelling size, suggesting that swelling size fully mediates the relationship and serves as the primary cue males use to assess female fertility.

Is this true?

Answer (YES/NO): NO